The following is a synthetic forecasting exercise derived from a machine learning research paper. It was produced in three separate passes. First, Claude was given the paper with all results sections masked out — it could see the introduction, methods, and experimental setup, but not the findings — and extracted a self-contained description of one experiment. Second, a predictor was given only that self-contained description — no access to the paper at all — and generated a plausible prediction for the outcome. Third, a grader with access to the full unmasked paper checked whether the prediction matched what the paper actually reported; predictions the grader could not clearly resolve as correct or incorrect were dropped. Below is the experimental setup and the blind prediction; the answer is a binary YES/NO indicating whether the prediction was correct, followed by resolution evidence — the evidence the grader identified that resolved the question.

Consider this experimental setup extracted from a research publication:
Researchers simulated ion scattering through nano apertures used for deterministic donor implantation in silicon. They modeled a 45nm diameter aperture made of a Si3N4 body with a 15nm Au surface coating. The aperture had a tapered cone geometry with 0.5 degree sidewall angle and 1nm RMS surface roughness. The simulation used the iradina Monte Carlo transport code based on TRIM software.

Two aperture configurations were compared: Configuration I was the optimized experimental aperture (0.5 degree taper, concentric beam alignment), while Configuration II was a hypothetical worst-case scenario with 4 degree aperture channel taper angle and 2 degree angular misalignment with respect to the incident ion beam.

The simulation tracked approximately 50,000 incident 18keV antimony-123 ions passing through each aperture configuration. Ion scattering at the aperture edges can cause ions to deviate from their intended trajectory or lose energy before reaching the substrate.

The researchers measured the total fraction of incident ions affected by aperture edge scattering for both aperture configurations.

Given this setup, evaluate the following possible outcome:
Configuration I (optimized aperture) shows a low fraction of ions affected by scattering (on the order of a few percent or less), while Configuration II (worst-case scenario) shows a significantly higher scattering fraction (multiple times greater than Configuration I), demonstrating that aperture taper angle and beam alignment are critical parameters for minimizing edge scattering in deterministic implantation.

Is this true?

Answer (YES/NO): YES